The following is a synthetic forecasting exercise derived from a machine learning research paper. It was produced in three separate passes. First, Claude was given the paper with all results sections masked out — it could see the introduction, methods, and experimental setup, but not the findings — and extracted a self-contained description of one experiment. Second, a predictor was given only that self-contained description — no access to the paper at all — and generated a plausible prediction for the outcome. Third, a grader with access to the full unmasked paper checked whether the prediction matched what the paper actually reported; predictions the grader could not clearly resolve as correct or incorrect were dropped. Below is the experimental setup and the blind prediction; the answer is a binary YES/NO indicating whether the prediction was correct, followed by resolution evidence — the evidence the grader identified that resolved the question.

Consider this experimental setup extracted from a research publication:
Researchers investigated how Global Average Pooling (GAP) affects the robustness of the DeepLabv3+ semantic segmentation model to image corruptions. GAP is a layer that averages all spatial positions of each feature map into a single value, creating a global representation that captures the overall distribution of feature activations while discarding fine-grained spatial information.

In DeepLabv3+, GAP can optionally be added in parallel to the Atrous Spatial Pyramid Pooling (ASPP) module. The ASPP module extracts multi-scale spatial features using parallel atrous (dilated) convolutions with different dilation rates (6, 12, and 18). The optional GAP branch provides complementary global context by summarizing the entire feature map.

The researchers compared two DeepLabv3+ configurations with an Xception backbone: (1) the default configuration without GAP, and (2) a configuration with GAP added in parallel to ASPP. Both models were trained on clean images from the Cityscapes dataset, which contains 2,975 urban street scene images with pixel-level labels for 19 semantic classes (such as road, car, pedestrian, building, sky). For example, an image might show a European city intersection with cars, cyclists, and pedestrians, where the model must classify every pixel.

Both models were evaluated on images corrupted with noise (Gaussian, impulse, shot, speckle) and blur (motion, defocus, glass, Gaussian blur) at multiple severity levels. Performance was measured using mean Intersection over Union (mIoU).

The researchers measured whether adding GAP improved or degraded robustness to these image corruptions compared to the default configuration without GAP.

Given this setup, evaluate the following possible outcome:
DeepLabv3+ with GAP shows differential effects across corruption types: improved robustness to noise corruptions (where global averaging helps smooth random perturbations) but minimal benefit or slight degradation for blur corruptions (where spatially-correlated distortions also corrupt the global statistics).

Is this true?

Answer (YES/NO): NO